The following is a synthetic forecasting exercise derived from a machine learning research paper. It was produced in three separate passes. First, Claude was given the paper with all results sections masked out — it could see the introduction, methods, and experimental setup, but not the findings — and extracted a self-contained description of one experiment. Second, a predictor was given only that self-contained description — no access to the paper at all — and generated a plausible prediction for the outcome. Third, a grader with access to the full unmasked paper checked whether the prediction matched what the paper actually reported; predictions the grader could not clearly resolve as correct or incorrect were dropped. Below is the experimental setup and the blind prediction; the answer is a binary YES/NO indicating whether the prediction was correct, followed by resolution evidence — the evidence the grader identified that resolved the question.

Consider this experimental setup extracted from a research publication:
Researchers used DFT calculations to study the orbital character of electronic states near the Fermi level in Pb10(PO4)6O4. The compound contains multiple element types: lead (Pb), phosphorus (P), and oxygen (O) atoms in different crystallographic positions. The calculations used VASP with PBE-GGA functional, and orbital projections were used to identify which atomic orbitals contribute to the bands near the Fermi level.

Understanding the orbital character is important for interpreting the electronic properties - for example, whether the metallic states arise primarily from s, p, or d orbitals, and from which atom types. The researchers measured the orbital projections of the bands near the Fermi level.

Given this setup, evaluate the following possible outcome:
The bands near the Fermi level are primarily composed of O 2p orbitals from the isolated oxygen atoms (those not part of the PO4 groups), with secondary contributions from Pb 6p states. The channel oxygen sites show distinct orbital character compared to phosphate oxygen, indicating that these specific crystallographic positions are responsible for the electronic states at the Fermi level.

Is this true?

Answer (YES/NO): NO